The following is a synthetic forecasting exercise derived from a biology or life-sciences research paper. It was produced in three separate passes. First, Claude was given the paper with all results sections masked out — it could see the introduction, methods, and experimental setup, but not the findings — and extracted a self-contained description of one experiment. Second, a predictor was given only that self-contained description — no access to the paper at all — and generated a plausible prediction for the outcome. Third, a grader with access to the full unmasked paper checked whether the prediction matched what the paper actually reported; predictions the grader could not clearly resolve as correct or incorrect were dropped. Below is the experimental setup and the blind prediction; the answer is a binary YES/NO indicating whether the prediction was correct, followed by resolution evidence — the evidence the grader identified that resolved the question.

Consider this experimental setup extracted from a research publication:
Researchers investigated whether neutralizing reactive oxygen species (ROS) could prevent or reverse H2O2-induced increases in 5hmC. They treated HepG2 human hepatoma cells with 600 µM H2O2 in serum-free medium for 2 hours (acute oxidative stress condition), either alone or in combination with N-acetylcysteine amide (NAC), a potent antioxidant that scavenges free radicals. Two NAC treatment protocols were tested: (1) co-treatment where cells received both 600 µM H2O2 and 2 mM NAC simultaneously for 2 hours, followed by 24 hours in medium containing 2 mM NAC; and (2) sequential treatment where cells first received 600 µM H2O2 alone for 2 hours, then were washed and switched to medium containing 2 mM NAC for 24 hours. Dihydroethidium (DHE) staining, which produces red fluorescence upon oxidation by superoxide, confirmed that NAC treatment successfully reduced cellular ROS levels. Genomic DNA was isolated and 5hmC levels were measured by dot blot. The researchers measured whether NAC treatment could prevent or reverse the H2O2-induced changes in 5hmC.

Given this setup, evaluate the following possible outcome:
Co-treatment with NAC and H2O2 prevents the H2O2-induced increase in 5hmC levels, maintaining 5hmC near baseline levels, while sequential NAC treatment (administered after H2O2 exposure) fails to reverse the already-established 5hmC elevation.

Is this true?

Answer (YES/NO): NO